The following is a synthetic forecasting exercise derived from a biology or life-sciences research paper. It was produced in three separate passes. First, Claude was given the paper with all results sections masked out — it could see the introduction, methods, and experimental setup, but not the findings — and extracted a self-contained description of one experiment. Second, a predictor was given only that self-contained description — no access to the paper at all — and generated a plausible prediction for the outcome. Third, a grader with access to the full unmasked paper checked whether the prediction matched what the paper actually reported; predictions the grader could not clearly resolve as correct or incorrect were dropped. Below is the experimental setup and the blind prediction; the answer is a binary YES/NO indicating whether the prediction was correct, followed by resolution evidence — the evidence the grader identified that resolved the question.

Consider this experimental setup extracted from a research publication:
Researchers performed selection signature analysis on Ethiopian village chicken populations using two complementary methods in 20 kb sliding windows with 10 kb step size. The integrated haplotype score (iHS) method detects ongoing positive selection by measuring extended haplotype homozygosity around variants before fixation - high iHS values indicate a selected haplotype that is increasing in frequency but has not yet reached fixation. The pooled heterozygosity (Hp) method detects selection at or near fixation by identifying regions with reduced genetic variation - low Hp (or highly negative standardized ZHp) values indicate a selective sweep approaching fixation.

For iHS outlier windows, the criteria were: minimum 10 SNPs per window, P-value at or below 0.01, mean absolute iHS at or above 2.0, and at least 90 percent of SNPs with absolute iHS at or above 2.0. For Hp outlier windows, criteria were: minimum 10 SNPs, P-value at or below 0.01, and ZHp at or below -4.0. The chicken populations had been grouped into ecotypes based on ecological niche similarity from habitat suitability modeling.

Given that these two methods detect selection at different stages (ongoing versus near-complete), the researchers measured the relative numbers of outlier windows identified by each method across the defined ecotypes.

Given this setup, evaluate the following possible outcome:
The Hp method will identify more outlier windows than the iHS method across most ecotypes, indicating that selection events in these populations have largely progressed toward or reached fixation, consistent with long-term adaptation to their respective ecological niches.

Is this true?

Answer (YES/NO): NO